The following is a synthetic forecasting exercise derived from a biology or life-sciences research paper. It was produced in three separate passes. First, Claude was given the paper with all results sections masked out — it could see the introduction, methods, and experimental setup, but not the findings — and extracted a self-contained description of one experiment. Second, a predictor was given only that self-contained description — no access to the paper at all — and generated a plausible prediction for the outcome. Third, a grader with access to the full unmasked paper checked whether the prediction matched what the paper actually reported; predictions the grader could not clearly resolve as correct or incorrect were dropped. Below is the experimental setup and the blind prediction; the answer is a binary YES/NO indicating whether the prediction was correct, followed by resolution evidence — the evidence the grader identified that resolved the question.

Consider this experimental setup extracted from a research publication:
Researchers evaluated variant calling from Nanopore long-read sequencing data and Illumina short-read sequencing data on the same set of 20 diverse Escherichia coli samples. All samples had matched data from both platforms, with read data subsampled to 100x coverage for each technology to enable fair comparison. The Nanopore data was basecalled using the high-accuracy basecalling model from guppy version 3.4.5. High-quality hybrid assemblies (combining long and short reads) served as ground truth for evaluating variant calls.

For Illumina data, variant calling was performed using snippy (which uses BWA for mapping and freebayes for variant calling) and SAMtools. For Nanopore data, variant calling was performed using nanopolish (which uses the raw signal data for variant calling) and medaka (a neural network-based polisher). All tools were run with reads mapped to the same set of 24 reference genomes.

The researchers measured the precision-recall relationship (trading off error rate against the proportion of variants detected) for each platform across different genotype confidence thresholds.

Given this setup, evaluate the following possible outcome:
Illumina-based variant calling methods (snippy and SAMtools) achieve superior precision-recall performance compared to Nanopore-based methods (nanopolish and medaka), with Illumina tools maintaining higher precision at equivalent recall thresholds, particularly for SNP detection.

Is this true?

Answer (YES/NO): YES